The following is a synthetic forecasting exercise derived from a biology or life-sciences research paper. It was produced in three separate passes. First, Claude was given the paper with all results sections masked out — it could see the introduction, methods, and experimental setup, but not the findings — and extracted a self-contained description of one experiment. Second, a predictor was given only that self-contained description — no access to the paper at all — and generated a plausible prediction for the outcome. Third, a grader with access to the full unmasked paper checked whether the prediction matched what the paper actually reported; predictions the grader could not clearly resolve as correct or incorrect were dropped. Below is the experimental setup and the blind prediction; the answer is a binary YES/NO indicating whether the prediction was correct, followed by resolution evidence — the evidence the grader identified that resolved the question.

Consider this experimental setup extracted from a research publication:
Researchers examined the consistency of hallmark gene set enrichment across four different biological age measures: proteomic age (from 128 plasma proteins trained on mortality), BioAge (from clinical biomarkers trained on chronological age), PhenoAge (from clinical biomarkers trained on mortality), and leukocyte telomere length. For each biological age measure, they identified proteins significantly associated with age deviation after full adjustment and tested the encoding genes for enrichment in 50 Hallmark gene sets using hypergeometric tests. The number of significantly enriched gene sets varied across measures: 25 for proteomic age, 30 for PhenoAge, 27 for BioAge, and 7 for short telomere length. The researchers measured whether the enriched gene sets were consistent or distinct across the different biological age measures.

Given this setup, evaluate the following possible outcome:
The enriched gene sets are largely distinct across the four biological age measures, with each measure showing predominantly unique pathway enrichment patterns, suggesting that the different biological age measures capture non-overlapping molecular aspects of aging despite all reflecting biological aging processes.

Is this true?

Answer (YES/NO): NO